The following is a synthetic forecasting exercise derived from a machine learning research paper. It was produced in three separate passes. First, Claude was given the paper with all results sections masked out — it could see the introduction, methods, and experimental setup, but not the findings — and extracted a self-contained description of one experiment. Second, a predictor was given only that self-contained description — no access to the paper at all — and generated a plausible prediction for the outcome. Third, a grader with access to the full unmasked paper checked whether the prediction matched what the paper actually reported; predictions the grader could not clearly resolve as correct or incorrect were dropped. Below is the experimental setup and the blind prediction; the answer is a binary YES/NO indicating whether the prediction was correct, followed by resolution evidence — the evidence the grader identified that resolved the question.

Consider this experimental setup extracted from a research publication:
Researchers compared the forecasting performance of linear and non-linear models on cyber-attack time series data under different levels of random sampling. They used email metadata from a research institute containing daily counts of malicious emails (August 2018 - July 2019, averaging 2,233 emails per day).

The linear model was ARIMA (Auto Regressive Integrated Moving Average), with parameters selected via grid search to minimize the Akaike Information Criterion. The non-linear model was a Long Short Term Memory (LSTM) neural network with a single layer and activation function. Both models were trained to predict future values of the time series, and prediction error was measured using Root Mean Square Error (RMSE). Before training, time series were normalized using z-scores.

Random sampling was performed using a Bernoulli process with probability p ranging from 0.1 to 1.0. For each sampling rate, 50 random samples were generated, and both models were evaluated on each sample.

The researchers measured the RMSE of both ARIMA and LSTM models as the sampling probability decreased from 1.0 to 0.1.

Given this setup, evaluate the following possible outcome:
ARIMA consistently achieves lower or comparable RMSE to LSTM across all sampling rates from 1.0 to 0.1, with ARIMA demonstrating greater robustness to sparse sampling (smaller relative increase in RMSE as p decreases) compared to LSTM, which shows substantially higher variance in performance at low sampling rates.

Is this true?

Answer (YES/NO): NO